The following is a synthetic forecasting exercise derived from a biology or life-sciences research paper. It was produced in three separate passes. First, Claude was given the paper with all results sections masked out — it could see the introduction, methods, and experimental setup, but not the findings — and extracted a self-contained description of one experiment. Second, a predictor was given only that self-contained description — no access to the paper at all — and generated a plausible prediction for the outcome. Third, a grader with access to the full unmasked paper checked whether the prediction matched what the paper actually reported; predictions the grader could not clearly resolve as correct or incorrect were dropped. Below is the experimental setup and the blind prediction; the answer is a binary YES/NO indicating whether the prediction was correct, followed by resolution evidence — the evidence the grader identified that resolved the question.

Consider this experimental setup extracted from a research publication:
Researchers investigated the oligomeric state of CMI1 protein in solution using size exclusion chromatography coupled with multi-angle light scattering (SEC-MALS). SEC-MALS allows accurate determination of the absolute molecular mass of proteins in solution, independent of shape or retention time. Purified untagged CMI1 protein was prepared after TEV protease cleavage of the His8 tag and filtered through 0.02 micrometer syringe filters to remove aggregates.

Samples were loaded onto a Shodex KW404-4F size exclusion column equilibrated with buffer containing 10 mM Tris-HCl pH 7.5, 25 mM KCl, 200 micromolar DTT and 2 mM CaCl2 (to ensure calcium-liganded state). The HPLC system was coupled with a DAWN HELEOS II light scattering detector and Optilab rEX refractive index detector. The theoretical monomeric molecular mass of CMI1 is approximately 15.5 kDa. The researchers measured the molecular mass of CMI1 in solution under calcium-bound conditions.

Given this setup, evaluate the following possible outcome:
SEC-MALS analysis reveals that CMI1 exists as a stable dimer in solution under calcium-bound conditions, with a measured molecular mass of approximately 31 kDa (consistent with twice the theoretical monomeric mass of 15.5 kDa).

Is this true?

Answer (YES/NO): NO